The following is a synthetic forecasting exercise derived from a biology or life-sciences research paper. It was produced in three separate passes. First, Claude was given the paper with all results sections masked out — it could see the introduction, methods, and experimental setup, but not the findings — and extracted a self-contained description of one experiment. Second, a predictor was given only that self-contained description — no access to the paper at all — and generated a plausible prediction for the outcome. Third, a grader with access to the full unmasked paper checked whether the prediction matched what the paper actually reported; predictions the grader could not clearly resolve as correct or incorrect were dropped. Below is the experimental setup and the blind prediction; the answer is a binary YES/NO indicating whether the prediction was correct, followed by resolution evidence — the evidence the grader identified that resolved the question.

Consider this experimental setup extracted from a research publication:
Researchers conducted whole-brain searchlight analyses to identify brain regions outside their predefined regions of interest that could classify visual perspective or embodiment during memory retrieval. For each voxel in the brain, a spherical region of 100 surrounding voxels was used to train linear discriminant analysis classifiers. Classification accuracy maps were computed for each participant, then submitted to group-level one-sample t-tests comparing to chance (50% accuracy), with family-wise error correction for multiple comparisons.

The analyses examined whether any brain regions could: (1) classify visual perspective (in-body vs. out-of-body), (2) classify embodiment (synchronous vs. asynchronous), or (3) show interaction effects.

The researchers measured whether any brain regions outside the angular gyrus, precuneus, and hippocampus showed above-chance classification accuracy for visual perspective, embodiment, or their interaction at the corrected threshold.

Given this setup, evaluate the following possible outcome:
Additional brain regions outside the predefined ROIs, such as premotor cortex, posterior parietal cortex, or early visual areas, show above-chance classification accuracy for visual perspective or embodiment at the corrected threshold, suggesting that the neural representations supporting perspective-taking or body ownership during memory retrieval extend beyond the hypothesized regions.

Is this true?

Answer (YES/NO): NO